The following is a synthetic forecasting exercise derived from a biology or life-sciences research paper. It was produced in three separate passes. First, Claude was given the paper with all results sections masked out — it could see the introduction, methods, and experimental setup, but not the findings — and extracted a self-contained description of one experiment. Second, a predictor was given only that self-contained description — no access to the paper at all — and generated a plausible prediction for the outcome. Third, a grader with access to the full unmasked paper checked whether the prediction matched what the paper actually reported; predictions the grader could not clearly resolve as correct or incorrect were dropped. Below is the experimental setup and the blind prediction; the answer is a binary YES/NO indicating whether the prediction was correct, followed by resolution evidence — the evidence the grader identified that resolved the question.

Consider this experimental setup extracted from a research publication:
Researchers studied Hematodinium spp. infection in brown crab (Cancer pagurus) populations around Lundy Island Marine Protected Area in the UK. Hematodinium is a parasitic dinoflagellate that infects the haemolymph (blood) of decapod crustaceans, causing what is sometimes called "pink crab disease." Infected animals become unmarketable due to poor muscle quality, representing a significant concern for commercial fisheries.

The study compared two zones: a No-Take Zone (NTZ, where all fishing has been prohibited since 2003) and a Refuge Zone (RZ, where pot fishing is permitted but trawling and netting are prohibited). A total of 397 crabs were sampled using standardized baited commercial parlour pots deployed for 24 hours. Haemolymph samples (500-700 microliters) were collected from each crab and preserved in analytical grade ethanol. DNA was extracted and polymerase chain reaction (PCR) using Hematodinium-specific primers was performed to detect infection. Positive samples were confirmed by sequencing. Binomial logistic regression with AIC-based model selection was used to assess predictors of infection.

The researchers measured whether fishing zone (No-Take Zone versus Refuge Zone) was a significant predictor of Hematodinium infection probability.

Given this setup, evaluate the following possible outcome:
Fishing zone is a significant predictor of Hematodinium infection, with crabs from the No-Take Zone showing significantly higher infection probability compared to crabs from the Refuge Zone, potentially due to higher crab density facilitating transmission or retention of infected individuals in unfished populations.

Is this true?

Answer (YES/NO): NO